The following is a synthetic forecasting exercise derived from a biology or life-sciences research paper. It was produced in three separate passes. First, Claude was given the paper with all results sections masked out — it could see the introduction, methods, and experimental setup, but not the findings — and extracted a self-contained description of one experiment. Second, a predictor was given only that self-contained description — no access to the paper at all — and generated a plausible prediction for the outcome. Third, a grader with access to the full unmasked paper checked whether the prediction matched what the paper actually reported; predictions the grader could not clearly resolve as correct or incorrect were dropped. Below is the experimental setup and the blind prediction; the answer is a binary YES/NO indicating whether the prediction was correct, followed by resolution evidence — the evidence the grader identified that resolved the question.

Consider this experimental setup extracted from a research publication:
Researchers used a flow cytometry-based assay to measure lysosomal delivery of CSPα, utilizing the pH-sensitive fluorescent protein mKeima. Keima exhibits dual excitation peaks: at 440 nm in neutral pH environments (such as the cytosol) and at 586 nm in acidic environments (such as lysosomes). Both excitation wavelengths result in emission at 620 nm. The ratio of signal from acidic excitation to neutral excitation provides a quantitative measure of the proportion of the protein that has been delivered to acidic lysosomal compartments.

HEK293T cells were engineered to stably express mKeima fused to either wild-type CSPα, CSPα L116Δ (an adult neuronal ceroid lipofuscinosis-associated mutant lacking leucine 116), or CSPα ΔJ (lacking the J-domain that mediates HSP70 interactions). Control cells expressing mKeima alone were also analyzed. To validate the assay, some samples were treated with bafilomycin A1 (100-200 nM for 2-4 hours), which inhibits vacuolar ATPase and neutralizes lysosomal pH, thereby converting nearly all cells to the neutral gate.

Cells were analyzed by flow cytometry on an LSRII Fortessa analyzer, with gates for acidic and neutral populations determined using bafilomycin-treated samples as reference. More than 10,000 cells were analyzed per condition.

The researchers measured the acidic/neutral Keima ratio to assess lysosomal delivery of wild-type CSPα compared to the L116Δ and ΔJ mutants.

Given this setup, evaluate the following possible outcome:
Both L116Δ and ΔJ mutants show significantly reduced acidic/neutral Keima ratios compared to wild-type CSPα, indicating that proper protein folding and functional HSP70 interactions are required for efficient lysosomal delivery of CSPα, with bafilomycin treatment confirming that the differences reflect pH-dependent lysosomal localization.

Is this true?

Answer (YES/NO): NO